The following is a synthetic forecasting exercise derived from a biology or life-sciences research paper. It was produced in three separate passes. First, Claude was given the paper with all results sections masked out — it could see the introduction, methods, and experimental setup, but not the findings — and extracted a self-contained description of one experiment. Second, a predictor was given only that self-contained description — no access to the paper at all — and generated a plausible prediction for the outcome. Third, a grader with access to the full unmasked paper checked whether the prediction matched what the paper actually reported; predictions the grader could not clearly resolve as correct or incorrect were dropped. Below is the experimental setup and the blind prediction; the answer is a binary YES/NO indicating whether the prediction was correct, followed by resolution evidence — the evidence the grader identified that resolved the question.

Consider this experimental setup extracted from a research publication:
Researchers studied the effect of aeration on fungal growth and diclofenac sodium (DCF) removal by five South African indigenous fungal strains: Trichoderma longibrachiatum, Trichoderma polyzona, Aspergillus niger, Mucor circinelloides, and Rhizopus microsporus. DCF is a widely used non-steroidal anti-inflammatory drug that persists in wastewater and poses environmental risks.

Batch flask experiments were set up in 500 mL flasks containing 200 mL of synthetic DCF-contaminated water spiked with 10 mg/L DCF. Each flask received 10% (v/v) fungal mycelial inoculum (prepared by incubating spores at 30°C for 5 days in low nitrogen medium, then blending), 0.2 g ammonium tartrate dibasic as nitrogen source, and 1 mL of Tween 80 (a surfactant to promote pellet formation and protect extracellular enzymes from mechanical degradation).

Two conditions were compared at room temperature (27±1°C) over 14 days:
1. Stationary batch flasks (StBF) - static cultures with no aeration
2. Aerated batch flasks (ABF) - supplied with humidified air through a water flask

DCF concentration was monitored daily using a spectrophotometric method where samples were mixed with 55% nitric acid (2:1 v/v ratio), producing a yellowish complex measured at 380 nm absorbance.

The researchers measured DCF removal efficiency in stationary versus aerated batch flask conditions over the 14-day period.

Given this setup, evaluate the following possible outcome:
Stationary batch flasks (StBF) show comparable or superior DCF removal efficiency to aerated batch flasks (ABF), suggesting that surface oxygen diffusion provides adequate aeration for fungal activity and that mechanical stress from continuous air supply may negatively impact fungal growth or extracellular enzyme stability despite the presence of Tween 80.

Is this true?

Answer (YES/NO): NO